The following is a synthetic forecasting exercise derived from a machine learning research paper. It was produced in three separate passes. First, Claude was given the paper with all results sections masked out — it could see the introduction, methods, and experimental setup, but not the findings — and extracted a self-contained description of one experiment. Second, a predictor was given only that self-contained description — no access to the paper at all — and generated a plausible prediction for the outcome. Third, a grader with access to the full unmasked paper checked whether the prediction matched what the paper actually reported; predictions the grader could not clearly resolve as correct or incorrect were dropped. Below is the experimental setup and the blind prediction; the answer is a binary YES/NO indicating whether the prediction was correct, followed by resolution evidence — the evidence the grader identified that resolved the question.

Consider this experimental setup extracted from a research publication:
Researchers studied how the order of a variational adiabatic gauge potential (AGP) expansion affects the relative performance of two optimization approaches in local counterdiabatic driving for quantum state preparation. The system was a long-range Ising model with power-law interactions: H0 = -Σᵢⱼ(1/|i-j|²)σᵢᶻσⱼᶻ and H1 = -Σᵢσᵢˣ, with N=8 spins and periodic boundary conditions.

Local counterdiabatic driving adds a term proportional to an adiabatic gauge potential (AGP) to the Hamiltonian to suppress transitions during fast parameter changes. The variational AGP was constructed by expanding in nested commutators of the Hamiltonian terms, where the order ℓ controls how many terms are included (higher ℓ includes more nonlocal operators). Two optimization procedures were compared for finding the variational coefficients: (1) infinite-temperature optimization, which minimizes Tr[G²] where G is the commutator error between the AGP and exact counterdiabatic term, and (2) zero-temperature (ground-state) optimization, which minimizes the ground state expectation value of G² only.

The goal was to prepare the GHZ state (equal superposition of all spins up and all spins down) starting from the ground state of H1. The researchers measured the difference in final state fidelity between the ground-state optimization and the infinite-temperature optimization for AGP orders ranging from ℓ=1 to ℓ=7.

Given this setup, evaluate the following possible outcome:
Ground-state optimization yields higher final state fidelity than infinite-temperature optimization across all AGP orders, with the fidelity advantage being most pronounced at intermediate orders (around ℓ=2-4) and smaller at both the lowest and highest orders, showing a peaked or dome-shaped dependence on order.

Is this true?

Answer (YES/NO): NO